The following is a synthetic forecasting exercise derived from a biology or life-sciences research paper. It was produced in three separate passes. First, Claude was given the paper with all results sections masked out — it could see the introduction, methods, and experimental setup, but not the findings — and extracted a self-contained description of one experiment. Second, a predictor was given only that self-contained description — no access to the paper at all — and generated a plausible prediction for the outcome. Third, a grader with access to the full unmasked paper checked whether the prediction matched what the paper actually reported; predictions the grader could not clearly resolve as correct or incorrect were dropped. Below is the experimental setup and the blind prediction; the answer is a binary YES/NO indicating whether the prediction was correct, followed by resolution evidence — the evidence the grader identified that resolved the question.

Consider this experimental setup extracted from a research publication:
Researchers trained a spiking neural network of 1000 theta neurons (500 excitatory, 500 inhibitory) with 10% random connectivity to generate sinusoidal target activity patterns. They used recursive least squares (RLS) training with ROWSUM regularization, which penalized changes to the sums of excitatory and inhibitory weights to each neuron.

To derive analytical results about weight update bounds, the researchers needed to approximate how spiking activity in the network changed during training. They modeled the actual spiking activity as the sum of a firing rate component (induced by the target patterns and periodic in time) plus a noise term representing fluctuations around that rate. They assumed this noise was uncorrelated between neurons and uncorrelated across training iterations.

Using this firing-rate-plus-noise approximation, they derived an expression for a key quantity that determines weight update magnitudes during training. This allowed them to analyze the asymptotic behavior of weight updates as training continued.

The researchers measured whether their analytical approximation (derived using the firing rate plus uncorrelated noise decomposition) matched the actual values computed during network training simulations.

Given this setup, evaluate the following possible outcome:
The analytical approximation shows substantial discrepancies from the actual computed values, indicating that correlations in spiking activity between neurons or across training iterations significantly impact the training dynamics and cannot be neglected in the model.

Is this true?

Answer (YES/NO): NO